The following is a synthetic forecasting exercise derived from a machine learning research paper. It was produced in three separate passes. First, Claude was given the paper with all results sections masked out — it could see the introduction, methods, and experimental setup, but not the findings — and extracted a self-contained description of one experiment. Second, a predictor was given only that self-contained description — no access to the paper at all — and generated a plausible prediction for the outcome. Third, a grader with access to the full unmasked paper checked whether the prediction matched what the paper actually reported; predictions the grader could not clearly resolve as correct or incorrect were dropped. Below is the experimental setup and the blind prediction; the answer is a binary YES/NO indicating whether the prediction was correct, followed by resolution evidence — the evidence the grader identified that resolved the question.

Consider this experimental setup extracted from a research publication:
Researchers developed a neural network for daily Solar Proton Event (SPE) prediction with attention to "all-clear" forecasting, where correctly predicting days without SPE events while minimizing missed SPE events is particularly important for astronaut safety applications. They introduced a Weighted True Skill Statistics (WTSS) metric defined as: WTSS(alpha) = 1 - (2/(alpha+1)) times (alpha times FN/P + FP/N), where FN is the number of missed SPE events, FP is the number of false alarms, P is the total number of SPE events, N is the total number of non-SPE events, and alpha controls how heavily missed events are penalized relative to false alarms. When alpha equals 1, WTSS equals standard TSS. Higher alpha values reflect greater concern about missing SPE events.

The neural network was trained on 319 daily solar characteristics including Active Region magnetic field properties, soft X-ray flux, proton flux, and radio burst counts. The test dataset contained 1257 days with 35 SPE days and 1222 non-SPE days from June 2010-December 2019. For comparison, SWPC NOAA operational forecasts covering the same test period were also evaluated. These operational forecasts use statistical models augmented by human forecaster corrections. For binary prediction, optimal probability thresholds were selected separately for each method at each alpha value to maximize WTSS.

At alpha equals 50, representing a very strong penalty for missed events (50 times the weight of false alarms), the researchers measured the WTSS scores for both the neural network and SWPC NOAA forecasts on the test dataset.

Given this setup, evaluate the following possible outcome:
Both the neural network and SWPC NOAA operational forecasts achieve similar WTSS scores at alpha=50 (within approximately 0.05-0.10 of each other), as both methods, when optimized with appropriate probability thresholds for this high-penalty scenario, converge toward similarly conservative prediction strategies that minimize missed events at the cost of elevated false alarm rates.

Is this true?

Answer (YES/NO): NO